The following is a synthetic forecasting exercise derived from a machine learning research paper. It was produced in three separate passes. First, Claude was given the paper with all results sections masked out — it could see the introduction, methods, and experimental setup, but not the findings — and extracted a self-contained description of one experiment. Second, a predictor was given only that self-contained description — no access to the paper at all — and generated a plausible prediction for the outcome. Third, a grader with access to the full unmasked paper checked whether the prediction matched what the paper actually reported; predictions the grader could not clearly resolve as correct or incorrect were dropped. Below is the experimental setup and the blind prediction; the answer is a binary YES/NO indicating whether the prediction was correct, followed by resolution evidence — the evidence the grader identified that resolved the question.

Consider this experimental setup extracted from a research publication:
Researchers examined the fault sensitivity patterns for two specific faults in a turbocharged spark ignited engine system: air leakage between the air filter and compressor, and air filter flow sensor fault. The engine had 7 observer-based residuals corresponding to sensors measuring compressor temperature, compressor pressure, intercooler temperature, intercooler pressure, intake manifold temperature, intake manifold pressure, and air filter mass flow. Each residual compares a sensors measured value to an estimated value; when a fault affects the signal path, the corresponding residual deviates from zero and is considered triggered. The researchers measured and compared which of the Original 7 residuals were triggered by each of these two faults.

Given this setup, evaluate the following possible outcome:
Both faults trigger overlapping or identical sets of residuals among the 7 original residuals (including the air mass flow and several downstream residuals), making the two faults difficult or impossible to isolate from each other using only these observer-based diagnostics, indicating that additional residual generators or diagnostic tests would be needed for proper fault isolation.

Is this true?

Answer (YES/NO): NO